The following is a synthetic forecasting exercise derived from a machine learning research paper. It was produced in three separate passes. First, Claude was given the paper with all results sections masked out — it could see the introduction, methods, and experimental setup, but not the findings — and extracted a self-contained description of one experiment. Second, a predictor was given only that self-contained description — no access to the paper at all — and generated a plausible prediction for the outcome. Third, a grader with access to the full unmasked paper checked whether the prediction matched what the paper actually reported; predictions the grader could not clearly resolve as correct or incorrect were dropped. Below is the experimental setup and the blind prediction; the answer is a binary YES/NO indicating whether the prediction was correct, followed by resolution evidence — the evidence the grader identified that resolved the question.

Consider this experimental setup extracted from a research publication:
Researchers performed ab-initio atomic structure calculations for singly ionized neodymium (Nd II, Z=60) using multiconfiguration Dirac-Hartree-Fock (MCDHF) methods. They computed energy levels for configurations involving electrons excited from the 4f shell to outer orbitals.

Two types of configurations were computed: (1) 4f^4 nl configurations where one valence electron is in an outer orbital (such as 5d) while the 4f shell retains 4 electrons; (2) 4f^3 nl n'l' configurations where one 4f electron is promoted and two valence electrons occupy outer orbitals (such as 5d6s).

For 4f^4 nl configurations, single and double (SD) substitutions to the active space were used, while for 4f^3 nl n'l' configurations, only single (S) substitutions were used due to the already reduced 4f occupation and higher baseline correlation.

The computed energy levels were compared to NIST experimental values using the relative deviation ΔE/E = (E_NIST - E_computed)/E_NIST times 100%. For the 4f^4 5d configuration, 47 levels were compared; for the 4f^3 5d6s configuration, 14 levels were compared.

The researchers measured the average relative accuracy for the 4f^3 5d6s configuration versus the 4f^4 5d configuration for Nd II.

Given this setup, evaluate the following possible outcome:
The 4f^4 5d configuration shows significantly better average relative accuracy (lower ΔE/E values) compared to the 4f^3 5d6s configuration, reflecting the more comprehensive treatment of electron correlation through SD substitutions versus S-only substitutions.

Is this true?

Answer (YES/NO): NO